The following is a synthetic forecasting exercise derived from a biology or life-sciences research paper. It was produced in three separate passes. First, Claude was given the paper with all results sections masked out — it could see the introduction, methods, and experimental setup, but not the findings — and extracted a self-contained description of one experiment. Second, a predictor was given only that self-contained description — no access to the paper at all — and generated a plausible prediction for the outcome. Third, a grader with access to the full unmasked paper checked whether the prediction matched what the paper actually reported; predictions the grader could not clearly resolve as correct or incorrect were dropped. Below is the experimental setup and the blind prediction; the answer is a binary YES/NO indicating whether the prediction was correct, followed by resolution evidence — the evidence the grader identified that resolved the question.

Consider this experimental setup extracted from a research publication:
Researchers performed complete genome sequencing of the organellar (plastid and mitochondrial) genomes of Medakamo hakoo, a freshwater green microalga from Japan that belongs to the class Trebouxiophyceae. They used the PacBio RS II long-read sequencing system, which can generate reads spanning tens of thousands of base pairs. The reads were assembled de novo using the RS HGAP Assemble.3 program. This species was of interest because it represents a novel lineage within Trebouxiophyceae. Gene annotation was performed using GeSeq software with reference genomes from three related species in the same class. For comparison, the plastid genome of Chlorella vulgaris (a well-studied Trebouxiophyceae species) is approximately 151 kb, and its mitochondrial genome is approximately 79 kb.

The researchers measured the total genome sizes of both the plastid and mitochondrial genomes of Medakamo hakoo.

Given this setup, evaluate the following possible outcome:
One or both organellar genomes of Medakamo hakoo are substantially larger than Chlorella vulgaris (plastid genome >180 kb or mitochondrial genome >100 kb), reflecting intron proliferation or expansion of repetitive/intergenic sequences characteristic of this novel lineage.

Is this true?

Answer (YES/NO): NO